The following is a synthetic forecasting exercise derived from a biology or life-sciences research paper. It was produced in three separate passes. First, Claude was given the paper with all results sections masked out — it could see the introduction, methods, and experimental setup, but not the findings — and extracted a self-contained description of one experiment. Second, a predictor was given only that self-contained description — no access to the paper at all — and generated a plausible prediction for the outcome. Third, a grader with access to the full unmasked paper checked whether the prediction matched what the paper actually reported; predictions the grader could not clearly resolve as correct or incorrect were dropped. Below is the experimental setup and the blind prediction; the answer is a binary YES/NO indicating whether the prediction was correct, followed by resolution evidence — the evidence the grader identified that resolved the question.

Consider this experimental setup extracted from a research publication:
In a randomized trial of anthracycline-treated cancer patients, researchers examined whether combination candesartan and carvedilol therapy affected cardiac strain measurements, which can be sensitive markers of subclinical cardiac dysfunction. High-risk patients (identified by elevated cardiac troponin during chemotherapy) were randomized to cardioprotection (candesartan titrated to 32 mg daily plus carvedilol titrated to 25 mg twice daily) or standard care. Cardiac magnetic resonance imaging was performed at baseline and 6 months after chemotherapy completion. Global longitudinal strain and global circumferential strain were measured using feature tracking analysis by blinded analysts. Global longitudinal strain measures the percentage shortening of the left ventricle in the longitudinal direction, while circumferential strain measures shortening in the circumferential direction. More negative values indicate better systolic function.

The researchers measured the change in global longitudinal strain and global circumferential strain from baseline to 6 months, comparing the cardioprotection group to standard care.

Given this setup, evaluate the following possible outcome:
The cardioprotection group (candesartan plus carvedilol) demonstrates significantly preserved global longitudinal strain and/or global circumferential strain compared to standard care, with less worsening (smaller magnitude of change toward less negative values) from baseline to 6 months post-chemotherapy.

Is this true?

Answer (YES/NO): NO